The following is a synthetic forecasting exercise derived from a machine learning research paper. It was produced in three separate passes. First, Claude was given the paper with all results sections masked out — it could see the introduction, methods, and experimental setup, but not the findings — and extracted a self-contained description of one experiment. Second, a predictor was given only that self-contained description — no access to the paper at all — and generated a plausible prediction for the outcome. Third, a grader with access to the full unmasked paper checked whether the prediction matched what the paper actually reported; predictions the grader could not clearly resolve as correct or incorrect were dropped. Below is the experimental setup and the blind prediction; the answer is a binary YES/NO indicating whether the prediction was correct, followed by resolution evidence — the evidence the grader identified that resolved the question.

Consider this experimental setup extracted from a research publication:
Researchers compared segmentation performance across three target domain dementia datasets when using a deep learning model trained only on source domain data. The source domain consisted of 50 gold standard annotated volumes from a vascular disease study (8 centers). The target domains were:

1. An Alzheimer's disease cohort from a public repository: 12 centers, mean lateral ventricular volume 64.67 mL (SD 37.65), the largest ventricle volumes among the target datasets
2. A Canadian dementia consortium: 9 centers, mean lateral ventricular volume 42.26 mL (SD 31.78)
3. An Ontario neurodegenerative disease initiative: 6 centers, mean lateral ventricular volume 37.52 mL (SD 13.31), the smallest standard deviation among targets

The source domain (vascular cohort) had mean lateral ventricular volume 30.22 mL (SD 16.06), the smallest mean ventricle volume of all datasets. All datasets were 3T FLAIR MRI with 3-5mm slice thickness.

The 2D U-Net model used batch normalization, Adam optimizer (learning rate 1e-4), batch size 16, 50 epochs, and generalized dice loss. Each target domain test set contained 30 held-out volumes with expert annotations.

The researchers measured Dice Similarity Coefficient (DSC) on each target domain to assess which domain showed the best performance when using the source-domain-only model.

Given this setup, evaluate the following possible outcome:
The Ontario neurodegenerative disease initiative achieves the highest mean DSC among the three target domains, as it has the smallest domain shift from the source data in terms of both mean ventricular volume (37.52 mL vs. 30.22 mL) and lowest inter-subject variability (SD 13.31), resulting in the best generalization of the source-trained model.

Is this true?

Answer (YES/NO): NO